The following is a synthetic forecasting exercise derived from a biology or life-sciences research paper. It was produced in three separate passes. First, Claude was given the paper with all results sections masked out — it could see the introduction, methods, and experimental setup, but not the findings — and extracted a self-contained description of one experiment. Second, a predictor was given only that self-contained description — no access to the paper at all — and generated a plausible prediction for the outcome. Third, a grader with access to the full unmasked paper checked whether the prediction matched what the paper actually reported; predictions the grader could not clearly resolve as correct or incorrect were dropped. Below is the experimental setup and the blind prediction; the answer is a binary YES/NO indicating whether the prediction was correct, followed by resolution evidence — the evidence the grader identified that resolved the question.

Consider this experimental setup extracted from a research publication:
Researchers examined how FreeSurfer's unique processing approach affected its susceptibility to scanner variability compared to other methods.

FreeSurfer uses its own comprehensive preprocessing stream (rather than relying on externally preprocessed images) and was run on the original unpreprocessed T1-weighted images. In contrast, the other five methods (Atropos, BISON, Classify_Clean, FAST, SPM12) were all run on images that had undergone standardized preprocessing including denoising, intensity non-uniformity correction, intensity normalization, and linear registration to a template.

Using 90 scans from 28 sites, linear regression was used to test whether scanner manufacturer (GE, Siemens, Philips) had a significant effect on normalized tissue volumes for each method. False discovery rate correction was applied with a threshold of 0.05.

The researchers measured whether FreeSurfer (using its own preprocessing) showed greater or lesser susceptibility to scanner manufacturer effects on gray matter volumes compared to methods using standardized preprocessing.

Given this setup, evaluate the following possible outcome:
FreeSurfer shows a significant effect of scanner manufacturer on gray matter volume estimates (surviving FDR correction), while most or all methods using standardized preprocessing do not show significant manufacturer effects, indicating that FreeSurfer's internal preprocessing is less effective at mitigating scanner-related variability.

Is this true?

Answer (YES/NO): NO